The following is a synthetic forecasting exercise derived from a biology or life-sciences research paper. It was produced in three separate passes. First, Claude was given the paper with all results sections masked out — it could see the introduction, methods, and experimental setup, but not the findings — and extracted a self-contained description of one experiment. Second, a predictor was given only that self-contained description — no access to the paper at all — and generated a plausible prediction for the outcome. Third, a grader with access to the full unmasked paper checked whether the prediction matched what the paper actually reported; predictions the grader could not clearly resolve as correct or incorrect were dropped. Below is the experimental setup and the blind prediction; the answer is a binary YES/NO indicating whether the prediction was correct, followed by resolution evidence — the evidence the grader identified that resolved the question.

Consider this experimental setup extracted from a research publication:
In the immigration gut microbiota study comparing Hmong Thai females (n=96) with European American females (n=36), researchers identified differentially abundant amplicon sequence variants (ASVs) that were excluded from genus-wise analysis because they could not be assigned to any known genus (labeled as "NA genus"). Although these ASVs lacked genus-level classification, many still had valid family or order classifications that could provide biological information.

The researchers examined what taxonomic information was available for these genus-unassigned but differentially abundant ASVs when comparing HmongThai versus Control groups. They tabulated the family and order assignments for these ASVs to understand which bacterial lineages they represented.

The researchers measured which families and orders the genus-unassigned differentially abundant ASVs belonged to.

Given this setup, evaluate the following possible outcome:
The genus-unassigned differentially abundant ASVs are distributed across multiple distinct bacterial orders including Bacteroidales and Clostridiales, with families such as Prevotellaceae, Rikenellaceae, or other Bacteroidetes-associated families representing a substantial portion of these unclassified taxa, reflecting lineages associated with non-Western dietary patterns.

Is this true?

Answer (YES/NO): NO